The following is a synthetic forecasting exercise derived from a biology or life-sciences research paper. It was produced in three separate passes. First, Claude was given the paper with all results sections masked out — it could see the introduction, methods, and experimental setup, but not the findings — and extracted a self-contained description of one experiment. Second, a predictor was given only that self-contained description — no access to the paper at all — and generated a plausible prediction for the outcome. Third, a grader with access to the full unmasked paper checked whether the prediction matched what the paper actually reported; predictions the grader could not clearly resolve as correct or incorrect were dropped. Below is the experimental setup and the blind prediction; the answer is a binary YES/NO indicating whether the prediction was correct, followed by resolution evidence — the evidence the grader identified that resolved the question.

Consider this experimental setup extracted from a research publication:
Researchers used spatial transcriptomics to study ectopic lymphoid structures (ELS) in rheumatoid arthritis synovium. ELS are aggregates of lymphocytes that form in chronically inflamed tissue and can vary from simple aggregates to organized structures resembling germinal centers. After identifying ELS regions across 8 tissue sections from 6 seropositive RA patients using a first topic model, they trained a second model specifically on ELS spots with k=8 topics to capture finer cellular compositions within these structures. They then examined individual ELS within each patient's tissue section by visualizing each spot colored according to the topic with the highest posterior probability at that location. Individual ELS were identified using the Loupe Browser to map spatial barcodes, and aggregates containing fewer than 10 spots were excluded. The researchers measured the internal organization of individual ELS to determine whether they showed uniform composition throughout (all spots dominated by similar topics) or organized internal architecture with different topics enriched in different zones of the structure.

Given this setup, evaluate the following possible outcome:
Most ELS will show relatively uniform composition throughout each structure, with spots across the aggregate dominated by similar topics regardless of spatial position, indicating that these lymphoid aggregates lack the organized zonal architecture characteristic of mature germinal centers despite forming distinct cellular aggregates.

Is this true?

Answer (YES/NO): NO